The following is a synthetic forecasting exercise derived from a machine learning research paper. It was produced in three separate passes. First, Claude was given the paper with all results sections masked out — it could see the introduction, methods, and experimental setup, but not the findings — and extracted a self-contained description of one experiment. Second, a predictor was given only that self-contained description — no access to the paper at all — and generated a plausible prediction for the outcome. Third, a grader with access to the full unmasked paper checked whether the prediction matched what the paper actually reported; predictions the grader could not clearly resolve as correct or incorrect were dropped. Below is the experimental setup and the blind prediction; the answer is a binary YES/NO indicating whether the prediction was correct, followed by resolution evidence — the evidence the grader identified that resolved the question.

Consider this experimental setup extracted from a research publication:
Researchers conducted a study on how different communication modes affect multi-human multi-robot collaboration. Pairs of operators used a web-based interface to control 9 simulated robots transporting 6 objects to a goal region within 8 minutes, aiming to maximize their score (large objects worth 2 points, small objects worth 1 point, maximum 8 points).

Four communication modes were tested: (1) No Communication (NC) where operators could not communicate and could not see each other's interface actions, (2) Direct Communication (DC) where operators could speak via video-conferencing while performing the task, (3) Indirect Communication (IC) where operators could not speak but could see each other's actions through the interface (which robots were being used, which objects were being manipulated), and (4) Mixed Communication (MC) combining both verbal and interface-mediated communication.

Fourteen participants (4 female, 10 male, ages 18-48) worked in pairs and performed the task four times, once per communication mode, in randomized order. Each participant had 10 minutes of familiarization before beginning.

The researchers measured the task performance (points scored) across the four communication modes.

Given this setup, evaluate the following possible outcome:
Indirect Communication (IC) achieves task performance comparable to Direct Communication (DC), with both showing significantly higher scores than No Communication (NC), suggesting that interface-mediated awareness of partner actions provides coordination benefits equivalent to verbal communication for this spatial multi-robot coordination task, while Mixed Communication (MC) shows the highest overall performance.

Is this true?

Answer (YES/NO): NO